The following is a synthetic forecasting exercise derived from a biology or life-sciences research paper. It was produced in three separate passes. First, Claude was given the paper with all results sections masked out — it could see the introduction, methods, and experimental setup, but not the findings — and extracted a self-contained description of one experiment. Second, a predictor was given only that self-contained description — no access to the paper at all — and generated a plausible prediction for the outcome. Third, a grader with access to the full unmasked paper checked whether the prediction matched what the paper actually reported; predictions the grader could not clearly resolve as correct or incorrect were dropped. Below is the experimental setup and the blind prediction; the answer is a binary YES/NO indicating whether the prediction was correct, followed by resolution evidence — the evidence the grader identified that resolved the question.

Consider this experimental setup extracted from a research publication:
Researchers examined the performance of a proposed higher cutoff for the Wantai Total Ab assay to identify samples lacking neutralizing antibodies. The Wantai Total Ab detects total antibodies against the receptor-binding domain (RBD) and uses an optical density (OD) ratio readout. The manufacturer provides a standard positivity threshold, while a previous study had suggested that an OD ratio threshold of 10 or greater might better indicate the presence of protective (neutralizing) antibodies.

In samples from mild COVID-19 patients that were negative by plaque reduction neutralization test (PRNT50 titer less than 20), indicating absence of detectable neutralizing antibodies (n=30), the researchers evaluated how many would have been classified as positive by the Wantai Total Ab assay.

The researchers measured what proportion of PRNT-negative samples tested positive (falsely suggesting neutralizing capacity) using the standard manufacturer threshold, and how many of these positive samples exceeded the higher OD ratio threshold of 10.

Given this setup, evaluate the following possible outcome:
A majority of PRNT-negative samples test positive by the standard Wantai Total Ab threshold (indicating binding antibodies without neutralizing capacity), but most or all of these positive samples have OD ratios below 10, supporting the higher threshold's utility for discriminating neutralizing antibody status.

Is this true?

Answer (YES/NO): YES